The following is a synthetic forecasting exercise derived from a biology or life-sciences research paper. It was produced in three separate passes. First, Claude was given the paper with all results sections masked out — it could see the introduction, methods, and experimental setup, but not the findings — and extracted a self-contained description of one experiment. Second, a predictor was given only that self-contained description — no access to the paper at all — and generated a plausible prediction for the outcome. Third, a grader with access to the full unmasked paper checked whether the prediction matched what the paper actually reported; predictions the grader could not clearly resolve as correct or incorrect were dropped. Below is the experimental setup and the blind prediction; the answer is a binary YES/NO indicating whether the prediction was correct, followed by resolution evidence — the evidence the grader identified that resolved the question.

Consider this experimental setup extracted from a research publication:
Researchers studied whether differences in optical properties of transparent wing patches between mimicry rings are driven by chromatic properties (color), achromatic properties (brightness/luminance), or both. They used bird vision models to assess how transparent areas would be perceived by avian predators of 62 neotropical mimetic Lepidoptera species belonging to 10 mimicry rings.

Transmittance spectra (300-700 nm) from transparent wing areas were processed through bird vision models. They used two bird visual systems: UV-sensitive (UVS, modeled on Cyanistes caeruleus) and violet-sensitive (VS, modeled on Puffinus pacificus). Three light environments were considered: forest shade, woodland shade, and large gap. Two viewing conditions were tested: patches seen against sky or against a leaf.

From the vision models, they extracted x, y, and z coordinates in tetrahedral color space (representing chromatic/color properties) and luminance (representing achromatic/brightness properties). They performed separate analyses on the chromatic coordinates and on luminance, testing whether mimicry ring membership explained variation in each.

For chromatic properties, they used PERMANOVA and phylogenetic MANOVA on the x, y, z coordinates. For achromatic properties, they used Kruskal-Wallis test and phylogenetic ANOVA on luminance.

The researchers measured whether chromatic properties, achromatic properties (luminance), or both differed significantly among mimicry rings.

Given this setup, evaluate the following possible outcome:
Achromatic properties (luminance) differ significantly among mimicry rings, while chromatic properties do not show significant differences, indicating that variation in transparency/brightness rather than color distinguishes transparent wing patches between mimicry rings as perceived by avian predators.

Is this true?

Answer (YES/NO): NO